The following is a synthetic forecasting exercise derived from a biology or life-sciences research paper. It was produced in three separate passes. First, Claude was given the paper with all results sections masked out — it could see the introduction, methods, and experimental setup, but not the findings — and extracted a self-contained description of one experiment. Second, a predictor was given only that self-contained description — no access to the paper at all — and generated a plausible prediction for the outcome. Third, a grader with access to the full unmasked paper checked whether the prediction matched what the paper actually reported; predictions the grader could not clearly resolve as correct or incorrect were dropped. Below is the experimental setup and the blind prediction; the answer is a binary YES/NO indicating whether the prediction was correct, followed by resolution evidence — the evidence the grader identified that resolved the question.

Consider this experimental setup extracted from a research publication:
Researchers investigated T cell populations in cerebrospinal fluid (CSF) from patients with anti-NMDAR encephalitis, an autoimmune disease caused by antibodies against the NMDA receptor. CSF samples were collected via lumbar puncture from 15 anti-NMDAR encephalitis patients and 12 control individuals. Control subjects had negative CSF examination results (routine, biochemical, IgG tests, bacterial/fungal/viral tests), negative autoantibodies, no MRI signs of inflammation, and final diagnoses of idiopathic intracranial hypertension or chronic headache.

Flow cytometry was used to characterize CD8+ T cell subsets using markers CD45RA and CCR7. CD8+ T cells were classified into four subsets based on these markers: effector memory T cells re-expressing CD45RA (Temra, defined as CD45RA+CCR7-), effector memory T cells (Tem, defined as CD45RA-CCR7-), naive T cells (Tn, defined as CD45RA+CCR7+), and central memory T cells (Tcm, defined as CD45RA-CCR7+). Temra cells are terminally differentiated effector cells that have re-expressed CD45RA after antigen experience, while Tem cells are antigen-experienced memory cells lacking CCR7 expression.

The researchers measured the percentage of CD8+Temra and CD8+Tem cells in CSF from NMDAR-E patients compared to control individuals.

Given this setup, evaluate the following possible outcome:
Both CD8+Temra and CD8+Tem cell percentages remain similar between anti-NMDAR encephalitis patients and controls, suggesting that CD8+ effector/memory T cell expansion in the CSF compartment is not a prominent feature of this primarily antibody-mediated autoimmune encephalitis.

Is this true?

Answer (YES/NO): NO